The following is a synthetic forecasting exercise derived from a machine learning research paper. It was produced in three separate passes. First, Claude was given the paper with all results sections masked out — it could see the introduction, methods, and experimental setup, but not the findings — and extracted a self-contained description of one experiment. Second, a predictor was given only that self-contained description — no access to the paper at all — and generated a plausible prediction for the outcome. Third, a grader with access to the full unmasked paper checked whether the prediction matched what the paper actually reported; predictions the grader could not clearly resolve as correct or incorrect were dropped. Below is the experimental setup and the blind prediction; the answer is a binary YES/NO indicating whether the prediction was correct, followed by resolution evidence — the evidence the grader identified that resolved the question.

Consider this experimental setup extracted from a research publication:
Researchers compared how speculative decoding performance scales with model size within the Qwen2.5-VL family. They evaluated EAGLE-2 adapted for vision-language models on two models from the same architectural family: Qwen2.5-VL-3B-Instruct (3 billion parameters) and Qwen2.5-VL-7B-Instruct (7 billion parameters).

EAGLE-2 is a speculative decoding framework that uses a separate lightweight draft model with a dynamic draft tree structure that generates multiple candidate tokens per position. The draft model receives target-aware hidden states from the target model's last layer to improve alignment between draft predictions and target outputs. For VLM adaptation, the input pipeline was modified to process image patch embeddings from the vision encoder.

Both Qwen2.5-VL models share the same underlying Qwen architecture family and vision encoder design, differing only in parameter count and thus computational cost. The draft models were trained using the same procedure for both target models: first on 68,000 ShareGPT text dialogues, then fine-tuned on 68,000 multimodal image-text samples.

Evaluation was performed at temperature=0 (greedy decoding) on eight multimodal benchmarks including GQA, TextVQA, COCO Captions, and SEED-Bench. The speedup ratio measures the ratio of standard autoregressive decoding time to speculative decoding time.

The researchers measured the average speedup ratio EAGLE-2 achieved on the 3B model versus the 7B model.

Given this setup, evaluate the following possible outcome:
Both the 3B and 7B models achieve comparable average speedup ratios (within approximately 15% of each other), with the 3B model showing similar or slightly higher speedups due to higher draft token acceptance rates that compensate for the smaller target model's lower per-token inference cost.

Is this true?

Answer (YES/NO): NO